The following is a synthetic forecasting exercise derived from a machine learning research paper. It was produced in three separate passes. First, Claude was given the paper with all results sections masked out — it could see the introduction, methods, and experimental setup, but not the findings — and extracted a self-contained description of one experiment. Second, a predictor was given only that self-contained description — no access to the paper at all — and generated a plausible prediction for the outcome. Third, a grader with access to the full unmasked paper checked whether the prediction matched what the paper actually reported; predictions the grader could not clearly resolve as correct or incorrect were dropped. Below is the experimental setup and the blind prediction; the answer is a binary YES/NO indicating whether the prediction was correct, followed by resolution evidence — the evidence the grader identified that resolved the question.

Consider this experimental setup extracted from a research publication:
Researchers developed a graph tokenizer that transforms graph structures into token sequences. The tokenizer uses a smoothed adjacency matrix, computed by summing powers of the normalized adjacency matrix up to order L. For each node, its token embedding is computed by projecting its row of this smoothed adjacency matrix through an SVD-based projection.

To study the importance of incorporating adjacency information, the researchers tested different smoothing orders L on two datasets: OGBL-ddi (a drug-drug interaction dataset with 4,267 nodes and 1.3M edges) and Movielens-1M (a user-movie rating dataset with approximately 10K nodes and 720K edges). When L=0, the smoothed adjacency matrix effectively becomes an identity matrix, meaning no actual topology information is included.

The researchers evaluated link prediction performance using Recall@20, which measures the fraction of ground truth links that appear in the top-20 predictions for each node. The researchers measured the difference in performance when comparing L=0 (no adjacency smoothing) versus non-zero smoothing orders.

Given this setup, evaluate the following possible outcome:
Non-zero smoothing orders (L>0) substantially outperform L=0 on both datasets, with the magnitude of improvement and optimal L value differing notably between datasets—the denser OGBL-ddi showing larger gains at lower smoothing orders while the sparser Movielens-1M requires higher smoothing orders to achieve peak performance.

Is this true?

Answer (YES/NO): NO